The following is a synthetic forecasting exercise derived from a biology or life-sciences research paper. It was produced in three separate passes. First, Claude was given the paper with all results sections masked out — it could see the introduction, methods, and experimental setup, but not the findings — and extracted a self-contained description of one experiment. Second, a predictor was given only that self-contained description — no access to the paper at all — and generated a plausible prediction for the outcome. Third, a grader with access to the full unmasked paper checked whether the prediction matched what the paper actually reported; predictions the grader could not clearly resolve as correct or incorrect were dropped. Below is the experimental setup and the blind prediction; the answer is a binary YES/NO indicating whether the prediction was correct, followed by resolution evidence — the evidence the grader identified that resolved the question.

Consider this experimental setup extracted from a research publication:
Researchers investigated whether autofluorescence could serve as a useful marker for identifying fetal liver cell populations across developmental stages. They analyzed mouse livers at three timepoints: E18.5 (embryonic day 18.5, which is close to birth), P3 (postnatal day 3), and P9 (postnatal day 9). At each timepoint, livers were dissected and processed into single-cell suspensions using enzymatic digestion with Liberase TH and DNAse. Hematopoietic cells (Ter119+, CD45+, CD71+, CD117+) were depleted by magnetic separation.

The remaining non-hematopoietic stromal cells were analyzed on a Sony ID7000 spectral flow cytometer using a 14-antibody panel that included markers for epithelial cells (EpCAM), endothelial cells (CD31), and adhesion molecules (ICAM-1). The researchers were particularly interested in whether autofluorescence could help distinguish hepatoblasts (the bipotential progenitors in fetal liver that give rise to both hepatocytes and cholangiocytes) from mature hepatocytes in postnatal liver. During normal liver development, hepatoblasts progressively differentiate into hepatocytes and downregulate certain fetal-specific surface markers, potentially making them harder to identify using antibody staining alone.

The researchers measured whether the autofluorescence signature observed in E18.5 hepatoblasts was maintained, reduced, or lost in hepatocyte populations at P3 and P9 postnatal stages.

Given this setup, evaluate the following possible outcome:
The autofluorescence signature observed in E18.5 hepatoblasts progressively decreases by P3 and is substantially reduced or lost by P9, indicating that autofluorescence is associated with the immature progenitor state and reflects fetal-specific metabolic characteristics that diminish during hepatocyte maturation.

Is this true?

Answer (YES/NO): NO